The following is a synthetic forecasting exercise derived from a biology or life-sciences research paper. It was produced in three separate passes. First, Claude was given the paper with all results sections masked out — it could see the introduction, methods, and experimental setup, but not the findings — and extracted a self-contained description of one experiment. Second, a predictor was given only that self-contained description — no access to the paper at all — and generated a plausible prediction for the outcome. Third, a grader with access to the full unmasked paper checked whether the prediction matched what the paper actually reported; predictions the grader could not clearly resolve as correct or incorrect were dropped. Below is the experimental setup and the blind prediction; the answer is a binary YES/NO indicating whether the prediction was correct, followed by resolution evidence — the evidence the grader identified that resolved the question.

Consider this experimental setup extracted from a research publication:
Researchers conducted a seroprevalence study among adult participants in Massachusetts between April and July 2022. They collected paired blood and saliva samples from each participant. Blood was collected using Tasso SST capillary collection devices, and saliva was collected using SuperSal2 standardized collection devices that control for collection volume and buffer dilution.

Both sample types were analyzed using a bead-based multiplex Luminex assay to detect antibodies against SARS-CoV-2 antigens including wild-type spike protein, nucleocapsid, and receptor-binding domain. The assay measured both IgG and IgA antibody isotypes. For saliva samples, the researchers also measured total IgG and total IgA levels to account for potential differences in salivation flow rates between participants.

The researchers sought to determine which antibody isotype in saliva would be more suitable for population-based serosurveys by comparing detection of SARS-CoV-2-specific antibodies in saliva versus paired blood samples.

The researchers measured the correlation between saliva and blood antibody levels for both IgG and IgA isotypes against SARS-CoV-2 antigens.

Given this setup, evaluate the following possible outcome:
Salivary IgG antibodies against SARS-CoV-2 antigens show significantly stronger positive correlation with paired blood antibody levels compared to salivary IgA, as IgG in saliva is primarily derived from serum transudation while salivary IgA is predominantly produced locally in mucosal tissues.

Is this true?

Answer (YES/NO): NO